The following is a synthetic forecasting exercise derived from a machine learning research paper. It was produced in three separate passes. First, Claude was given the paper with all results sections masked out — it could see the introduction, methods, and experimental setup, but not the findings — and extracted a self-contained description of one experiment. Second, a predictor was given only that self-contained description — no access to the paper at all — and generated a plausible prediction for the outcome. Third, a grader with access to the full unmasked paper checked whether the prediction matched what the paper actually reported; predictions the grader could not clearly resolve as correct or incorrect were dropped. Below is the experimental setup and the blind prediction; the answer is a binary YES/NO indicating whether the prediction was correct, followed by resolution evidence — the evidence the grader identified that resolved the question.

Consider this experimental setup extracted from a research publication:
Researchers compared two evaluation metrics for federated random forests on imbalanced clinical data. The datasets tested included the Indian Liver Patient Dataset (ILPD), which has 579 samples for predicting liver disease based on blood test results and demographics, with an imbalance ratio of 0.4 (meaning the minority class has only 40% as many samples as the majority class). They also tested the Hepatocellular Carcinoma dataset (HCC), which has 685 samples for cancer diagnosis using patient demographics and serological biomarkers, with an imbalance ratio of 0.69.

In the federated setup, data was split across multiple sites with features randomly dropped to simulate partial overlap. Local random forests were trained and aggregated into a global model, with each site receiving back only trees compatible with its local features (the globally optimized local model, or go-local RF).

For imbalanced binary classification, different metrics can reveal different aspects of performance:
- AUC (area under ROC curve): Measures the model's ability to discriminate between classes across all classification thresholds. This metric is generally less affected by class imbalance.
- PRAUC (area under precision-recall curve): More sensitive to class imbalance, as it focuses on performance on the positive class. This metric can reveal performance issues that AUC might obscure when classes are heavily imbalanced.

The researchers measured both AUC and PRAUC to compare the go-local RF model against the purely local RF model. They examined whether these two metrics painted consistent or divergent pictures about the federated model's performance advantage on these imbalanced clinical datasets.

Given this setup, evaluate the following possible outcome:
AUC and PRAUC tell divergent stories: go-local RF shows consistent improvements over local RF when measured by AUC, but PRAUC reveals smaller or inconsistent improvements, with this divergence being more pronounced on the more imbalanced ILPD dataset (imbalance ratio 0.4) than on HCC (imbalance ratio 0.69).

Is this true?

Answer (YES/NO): NO